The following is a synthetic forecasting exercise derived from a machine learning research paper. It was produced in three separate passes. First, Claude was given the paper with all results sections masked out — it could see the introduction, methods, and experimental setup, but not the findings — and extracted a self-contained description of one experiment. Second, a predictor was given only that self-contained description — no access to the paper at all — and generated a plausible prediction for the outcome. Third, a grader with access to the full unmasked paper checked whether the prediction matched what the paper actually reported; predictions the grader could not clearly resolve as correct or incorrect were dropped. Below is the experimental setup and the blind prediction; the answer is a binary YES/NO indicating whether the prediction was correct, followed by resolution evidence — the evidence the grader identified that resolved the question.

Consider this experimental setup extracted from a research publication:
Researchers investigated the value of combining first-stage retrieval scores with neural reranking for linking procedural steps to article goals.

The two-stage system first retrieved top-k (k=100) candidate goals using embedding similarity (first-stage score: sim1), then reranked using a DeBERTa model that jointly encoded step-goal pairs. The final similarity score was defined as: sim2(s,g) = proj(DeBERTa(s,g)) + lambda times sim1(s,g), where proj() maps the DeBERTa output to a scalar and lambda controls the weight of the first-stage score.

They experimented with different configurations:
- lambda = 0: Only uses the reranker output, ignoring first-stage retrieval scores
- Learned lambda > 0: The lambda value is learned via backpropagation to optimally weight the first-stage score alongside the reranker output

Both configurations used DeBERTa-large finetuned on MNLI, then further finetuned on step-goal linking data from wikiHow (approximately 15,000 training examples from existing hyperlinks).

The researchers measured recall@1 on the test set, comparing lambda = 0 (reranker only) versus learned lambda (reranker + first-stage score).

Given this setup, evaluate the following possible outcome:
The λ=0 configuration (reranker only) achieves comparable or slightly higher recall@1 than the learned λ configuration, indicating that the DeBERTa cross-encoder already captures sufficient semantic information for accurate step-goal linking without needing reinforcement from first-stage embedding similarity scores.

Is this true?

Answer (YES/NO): YES